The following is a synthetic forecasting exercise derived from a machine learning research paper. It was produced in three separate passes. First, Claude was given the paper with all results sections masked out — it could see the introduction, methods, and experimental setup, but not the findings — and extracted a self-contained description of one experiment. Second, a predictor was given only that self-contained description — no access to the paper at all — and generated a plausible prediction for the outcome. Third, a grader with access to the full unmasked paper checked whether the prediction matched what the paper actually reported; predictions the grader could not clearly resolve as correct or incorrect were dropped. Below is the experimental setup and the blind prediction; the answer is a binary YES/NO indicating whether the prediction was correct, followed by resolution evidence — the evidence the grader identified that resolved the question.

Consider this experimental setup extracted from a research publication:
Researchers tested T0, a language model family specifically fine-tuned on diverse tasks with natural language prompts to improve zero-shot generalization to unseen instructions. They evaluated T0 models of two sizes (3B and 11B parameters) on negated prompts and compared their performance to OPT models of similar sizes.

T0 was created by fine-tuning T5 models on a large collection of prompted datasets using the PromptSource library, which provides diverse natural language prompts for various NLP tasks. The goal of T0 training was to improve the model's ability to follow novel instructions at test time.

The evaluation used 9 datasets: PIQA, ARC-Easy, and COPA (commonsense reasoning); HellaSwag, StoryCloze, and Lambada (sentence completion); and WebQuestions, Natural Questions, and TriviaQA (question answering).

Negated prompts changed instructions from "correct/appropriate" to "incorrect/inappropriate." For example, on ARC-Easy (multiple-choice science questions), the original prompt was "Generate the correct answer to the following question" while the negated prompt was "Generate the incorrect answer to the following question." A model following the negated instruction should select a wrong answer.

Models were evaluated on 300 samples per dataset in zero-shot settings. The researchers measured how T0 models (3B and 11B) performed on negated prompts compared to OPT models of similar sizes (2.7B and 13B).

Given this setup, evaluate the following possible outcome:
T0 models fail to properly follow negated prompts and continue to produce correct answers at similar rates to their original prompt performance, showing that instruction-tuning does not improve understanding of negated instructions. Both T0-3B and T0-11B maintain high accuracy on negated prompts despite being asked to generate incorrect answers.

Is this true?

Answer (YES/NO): NO